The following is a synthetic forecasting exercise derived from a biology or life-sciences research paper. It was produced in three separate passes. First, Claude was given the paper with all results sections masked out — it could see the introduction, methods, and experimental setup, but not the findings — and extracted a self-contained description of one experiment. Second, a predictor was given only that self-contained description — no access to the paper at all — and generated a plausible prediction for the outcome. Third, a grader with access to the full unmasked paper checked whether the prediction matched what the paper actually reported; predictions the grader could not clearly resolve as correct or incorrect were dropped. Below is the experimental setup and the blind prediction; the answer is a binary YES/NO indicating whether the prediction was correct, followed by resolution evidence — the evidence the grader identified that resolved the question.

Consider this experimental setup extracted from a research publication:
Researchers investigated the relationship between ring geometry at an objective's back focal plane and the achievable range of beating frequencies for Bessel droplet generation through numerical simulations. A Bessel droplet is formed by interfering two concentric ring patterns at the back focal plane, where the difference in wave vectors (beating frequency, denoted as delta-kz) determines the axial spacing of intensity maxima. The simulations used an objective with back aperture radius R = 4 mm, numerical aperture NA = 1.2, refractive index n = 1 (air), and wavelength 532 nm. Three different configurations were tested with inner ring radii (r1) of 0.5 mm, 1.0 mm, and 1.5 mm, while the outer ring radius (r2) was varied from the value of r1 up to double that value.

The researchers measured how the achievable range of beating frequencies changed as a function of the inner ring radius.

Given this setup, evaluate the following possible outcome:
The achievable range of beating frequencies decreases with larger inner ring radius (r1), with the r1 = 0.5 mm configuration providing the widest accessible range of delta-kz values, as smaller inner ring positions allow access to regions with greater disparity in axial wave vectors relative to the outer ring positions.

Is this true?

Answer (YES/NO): NO